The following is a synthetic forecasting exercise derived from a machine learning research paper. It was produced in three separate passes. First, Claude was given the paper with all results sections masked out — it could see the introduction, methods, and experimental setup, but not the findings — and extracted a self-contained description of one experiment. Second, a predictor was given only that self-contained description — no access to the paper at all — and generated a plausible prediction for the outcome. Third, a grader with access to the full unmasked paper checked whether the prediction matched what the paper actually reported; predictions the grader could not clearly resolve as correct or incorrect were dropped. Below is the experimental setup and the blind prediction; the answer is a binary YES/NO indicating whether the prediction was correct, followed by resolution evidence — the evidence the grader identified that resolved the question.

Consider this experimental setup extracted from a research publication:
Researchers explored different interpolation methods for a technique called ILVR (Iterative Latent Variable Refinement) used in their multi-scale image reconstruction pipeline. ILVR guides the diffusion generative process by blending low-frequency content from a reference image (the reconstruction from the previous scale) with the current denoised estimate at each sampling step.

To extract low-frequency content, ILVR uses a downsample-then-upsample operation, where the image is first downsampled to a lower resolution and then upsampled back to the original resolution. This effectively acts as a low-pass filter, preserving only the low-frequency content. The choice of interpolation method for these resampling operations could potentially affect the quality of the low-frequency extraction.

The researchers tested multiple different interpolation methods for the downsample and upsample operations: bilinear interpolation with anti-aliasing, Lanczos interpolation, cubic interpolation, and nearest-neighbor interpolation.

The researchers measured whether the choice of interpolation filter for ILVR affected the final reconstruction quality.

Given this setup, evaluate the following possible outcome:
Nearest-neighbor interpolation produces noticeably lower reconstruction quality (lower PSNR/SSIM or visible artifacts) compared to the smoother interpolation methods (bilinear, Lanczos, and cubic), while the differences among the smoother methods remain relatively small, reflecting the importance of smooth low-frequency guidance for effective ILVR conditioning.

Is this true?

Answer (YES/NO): NO